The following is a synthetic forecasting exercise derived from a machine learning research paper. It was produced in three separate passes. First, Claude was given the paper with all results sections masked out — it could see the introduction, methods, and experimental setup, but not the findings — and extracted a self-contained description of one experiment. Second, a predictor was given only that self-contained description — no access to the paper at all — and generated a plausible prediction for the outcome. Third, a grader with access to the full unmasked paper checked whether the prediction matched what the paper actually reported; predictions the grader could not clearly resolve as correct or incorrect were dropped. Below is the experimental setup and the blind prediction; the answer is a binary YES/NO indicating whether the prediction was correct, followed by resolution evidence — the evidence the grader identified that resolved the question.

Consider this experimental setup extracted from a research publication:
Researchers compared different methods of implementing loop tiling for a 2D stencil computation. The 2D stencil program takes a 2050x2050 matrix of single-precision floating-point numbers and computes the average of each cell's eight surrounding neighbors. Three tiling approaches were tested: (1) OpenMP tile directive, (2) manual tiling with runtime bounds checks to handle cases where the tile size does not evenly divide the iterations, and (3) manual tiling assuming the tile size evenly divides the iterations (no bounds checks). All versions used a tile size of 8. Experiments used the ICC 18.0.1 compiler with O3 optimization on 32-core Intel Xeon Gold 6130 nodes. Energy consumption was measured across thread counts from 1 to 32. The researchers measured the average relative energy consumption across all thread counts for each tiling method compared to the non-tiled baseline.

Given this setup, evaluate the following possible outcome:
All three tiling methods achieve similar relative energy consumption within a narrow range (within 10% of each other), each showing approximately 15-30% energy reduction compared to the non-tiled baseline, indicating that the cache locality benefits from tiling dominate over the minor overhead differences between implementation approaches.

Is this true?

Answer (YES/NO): NO